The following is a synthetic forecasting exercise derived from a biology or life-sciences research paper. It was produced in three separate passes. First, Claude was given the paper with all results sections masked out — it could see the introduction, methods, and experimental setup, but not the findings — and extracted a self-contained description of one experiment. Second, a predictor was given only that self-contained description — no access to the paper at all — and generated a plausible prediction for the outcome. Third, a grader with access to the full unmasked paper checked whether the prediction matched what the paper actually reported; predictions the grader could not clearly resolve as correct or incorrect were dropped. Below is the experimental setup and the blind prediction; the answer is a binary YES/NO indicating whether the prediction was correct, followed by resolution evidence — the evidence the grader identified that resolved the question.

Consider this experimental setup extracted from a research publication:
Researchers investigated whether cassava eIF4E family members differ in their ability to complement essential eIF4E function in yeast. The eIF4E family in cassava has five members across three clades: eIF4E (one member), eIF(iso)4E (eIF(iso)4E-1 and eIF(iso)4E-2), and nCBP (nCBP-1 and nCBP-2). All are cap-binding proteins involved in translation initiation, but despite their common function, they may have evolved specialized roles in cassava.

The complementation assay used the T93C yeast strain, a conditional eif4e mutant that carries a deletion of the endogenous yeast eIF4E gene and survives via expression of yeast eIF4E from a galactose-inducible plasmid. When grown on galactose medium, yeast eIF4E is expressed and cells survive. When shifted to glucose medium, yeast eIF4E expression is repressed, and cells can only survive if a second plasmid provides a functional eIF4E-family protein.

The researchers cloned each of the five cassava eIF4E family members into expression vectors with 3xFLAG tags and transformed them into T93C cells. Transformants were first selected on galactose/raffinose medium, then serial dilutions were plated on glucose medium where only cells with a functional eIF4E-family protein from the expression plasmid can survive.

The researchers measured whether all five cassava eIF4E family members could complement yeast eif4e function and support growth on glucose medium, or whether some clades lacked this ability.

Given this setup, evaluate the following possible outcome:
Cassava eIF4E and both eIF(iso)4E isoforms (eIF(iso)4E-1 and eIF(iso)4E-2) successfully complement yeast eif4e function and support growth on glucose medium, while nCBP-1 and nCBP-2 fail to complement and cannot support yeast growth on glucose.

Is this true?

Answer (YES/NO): NO